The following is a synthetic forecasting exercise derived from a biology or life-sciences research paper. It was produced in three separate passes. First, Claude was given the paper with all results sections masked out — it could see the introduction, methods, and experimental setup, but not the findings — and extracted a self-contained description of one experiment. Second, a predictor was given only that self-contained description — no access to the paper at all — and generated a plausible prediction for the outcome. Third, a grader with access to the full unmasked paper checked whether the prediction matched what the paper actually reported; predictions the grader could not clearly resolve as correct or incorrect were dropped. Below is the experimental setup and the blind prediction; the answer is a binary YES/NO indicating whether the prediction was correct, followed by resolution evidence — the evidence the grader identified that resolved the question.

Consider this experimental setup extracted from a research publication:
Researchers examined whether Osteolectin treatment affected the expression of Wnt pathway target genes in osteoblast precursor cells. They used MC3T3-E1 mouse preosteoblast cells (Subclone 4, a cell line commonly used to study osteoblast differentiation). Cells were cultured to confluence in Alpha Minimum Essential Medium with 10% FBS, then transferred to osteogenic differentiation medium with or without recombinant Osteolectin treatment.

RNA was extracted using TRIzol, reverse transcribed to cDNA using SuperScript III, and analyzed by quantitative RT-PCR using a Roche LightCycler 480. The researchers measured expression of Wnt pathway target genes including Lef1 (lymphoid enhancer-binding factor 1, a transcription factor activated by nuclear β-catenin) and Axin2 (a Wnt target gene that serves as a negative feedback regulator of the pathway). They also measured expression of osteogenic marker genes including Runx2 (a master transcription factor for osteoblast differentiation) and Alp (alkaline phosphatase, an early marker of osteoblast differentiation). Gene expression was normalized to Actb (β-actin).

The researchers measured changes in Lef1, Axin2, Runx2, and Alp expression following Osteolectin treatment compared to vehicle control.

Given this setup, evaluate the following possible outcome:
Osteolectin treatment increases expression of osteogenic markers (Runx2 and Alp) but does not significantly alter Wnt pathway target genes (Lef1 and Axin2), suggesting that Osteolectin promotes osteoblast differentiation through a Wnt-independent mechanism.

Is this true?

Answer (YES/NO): NO